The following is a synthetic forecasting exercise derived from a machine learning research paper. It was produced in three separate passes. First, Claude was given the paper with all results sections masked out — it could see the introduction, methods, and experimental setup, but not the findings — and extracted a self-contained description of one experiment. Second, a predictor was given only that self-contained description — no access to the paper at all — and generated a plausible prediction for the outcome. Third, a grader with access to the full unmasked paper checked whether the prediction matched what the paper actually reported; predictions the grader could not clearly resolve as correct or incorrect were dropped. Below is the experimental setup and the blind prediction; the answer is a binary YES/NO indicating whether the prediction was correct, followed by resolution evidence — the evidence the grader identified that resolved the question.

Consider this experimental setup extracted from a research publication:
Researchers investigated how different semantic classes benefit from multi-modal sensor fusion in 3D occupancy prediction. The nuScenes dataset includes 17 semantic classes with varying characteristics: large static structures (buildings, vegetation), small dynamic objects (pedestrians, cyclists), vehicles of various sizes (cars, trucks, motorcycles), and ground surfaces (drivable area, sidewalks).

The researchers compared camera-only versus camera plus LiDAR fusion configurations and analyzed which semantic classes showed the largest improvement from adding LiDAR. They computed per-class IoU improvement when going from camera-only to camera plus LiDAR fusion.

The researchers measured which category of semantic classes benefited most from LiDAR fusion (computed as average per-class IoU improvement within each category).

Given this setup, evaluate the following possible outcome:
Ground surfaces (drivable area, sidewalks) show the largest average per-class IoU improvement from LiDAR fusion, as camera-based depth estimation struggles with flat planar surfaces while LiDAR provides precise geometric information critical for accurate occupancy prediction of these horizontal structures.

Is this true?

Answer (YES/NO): NO